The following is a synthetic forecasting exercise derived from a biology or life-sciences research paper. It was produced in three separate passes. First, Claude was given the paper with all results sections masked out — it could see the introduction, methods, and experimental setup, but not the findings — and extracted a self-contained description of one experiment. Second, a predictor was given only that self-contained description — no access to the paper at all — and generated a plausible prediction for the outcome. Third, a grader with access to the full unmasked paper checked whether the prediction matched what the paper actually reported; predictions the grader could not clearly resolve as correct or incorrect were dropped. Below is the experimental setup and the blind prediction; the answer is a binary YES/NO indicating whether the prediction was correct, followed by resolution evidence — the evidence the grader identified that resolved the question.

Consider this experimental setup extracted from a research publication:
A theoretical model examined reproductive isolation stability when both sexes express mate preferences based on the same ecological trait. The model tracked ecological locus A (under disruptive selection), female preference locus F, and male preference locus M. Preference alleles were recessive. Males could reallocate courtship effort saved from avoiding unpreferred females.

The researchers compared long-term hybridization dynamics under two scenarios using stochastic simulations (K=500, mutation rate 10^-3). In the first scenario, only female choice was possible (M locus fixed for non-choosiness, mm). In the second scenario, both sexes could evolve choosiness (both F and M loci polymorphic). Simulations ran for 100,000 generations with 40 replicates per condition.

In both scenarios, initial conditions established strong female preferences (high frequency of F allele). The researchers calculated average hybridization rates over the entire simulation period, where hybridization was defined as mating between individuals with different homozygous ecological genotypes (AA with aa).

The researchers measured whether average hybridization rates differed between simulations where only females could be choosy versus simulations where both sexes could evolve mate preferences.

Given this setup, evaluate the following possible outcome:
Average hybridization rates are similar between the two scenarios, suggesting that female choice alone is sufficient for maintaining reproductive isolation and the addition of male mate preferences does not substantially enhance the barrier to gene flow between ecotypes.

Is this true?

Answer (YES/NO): NO